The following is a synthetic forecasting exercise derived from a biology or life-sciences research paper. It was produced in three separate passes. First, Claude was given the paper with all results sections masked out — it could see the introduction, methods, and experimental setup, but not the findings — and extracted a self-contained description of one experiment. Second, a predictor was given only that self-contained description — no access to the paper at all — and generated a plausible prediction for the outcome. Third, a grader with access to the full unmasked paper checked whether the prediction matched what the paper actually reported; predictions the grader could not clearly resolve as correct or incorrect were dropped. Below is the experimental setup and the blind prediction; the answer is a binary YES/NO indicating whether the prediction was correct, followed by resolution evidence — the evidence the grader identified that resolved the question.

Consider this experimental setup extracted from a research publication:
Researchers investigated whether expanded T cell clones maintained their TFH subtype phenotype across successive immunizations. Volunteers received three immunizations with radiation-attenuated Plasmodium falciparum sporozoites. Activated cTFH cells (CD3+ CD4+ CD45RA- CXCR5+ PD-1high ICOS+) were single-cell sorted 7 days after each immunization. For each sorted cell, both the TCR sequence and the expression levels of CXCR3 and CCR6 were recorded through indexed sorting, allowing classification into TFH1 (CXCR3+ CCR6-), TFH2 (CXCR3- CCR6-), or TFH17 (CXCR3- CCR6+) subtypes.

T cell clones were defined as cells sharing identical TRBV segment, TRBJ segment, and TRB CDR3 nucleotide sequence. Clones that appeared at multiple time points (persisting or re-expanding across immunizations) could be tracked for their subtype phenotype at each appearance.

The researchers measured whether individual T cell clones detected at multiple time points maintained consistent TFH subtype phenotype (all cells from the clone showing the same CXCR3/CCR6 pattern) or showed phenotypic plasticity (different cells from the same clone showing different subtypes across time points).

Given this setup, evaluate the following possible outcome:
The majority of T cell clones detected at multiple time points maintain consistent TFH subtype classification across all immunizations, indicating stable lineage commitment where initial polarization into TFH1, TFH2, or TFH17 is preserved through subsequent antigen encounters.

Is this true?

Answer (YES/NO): NO